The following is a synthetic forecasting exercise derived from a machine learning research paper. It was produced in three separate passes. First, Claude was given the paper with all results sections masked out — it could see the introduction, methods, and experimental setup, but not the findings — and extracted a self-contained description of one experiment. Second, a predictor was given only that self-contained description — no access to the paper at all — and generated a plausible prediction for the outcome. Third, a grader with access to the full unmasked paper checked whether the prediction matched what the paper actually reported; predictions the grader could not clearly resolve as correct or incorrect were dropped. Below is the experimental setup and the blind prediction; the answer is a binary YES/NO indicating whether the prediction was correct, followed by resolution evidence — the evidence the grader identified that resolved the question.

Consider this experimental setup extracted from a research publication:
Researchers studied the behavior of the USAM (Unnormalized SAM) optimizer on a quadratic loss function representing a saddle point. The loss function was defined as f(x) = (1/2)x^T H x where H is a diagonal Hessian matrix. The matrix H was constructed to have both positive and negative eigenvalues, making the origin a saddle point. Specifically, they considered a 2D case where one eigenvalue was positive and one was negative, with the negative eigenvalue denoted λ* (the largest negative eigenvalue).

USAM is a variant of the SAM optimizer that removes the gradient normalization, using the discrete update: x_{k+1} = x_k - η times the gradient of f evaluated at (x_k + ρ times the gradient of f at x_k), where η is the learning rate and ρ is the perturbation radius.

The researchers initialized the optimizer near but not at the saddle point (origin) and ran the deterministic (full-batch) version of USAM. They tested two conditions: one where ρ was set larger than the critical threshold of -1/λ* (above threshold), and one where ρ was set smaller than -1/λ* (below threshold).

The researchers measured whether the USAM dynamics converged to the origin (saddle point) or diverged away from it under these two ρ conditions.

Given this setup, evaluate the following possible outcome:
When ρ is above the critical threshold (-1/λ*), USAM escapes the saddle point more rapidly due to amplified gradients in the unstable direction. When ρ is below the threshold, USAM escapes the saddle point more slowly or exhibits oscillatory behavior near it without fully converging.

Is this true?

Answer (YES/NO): NO